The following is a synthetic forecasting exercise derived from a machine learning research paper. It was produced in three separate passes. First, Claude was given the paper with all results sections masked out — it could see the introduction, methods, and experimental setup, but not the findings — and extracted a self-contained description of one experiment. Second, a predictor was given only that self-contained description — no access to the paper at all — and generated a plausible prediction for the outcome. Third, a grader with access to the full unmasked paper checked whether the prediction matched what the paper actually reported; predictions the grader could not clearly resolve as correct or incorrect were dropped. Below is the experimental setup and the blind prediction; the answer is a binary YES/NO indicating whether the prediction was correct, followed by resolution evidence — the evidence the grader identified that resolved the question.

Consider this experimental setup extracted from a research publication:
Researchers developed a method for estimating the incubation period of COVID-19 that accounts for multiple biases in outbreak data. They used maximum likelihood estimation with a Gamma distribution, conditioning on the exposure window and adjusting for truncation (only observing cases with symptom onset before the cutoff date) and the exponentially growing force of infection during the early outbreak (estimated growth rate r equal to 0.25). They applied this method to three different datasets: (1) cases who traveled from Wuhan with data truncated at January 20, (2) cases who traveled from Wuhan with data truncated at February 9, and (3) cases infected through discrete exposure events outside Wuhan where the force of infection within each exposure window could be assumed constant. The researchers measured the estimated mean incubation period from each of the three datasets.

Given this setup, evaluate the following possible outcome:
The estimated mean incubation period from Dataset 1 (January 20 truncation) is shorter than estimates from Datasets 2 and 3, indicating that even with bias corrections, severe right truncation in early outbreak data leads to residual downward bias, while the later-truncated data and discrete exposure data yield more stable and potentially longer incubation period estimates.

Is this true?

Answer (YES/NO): NO